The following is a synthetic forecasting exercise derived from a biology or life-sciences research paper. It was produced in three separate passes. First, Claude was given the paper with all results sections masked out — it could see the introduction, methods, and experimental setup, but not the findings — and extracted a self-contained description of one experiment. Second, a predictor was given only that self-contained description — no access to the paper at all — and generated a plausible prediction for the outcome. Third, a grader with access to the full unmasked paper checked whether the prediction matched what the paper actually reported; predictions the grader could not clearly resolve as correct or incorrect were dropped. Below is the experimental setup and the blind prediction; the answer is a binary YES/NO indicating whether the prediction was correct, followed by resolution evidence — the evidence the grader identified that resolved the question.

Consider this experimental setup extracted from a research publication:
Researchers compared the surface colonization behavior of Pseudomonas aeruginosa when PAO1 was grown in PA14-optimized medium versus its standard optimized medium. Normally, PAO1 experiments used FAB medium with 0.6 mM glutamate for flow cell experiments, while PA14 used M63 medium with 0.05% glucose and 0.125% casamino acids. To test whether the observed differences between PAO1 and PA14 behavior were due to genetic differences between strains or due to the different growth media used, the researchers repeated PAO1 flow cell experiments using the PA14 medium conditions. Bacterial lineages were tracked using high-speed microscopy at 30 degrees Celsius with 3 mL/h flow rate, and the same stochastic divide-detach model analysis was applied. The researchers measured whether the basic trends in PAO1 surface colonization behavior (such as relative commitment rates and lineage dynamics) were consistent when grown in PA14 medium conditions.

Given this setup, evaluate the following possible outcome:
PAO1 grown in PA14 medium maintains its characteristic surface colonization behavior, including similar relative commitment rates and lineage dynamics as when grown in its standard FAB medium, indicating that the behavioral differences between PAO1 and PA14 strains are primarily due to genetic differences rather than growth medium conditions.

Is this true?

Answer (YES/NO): YES